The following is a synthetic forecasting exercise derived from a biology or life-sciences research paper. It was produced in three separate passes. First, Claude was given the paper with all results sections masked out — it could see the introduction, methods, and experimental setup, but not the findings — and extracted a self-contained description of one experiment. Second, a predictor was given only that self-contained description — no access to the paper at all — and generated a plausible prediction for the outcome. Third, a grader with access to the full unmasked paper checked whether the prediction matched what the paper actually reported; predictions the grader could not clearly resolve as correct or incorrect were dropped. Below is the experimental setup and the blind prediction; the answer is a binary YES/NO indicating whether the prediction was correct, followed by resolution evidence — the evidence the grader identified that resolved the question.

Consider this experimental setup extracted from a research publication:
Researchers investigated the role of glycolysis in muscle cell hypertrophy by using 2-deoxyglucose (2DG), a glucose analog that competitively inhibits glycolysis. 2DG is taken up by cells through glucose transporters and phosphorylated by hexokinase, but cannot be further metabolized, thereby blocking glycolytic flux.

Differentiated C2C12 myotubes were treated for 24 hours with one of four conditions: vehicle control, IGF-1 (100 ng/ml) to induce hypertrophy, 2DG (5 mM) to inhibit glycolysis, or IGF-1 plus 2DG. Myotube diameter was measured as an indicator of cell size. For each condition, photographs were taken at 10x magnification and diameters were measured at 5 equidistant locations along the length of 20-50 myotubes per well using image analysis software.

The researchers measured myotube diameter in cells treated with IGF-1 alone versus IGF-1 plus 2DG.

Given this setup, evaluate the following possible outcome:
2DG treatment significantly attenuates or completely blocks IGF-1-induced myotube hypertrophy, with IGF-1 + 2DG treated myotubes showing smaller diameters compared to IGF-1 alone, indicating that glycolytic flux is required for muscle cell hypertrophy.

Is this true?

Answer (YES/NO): YES